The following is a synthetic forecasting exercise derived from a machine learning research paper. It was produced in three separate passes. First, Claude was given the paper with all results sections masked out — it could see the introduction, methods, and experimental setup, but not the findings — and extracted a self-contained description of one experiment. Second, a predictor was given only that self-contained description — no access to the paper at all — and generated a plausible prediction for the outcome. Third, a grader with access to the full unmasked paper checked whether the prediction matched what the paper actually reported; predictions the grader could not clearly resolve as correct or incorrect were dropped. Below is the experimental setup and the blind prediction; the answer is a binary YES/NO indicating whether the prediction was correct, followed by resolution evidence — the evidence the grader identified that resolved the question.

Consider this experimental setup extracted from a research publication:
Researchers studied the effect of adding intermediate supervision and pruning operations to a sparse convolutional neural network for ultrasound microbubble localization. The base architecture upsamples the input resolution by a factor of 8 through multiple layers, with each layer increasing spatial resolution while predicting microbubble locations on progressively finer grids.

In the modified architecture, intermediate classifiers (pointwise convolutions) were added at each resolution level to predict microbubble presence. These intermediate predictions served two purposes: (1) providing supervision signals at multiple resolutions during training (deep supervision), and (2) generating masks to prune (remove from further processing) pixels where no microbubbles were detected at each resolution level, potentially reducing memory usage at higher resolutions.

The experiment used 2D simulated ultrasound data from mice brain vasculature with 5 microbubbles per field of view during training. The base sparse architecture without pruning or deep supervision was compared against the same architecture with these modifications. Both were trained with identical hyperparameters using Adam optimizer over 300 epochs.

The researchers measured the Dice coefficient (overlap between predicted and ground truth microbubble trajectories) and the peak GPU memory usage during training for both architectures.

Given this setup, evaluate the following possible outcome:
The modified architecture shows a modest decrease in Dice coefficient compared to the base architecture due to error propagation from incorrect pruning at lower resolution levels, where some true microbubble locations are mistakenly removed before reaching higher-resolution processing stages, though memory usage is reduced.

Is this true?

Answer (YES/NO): NO